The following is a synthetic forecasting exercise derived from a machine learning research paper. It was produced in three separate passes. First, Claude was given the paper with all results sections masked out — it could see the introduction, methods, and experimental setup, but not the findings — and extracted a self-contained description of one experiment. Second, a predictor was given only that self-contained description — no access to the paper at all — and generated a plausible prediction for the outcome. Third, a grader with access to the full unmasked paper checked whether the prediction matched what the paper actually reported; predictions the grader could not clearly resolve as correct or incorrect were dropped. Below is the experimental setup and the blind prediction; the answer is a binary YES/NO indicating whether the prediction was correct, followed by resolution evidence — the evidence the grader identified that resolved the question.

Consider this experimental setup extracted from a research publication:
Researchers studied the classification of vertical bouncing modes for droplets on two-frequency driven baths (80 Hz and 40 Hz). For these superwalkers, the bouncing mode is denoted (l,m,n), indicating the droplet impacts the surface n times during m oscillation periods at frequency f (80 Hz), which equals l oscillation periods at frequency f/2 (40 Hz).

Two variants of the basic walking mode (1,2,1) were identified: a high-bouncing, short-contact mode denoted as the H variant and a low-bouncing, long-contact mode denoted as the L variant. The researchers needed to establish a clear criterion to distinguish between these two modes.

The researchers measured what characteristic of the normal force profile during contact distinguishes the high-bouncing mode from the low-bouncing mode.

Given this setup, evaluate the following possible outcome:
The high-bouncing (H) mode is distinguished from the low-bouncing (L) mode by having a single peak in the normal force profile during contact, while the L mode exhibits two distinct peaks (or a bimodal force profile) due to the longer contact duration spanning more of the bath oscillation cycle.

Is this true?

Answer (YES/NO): YES